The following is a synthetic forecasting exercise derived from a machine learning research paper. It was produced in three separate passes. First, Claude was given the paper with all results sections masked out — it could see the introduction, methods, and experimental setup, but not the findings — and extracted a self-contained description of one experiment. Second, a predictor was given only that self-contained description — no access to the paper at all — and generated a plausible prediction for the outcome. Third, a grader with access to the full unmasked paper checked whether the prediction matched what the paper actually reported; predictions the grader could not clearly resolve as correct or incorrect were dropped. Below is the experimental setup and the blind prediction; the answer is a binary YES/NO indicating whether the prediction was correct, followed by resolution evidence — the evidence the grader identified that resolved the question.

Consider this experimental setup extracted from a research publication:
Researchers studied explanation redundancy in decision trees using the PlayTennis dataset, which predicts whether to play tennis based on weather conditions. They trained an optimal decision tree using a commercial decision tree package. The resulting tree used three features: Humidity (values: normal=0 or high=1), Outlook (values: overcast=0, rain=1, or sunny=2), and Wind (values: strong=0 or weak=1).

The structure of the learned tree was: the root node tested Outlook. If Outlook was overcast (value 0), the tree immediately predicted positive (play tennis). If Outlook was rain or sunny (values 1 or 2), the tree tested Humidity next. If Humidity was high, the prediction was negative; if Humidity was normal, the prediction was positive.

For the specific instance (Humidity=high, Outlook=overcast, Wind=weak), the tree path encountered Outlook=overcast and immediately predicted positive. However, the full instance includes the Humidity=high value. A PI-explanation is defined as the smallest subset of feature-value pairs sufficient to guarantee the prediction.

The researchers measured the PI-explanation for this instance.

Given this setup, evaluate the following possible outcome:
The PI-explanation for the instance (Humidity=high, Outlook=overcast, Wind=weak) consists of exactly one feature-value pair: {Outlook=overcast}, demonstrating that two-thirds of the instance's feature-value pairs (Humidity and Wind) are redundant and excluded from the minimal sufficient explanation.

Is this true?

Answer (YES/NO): YES